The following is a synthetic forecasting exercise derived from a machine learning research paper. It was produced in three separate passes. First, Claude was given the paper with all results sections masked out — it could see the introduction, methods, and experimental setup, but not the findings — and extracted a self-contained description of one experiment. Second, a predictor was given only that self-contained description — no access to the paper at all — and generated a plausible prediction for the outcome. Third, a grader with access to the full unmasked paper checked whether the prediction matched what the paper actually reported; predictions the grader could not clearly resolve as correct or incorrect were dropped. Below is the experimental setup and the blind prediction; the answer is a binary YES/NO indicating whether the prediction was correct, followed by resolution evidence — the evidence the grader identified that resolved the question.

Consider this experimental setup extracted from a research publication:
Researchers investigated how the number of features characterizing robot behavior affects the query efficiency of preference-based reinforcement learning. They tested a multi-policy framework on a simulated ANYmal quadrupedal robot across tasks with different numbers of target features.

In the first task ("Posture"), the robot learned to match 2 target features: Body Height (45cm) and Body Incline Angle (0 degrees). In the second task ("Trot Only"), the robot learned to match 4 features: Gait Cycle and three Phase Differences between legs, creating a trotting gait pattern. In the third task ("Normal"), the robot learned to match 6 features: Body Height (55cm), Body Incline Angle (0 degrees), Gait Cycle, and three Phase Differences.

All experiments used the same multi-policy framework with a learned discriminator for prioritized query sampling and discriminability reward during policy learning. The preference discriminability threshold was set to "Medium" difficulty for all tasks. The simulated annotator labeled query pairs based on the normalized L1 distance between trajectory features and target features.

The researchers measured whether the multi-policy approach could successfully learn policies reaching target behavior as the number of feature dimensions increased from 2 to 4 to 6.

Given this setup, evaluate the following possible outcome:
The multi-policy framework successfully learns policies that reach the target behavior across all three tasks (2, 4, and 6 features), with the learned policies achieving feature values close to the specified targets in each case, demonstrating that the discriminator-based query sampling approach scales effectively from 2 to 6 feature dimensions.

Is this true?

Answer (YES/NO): YES